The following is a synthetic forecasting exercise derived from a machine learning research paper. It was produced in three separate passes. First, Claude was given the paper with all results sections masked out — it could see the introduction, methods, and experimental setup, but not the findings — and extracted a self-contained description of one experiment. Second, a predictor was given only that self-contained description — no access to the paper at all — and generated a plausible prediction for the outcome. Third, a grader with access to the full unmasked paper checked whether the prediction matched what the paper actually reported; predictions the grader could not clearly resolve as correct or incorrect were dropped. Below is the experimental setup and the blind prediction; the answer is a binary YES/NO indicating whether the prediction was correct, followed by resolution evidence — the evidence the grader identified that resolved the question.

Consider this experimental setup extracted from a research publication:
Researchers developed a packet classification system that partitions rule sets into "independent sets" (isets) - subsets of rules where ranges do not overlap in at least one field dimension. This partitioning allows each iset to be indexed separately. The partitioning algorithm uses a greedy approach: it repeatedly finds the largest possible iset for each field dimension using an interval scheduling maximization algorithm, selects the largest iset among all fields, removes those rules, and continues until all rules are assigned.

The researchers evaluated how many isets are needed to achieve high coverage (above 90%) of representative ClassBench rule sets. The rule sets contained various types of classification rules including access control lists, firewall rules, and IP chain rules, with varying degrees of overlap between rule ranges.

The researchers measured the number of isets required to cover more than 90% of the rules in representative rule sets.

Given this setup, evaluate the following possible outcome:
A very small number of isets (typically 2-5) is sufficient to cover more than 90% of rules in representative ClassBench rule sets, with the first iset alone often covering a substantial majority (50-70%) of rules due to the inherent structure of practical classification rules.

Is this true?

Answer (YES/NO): NO